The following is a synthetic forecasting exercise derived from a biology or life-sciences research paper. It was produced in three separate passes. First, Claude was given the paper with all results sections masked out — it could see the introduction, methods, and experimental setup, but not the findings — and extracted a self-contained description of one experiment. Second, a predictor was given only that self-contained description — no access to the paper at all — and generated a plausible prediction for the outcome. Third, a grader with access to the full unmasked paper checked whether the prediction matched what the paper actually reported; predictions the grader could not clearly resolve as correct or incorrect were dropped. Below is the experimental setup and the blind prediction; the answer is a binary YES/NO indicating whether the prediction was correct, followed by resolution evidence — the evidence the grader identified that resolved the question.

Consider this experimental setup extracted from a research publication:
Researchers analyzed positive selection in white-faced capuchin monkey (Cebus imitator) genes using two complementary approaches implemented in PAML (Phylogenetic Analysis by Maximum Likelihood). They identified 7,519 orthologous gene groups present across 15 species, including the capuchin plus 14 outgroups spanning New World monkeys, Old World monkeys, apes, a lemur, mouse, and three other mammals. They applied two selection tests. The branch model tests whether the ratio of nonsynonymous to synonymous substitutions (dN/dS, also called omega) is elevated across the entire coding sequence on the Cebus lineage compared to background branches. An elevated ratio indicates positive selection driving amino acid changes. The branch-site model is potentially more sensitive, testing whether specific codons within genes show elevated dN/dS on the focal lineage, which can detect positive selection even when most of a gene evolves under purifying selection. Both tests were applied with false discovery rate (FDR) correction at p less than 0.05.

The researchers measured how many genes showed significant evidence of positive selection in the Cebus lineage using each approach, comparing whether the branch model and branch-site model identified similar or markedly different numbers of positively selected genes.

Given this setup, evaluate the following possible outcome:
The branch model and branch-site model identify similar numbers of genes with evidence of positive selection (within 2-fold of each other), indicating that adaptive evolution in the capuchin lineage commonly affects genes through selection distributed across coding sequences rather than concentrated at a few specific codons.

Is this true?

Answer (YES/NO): YES